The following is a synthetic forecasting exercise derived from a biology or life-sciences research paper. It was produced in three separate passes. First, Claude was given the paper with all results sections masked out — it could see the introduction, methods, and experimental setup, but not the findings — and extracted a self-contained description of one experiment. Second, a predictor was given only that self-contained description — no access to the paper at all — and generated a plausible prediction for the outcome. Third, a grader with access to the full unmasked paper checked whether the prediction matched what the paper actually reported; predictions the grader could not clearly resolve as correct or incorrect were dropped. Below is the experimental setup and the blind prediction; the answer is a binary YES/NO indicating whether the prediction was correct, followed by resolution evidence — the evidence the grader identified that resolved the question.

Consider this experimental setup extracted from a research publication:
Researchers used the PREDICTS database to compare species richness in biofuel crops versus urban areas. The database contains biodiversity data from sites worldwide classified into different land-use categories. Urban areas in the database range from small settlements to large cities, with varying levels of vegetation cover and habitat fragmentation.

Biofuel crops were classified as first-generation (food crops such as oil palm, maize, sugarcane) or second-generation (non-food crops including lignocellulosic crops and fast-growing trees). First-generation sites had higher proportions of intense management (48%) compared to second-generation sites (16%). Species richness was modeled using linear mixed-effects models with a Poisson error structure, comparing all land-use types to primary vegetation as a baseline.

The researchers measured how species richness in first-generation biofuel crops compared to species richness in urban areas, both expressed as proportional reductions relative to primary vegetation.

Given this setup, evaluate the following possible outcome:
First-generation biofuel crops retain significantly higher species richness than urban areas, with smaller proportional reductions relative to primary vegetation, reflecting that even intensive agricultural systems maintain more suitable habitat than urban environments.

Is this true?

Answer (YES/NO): NO